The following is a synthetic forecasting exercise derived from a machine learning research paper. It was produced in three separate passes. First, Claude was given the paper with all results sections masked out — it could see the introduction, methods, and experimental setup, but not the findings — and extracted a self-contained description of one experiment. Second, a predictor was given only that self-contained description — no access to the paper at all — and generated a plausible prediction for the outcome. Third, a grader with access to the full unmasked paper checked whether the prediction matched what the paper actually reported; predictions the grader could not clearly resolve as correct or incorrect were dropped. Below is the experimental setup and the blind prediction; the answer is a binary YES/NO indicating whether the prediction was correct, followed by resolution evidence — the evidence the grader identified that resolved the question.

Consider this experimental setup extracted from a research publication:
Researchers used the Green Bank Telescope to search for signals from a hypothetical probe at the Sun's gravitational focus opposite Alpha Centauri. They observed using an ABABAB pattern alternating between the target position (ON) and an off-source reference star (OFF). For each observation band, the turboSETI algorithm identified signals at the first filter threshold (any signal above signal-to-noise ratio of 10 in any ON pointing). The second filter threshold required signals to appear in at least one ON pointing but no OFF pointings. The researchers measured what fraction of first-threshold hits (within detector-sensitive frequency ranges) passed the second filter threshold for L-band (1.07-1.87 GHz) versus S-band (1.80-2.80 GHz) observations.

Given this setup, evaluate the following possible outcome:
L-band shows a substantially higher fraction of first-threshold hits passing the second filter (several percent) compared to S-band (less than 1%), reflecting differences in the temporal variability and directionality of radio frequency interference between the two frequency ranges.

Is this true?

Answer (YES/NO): NO